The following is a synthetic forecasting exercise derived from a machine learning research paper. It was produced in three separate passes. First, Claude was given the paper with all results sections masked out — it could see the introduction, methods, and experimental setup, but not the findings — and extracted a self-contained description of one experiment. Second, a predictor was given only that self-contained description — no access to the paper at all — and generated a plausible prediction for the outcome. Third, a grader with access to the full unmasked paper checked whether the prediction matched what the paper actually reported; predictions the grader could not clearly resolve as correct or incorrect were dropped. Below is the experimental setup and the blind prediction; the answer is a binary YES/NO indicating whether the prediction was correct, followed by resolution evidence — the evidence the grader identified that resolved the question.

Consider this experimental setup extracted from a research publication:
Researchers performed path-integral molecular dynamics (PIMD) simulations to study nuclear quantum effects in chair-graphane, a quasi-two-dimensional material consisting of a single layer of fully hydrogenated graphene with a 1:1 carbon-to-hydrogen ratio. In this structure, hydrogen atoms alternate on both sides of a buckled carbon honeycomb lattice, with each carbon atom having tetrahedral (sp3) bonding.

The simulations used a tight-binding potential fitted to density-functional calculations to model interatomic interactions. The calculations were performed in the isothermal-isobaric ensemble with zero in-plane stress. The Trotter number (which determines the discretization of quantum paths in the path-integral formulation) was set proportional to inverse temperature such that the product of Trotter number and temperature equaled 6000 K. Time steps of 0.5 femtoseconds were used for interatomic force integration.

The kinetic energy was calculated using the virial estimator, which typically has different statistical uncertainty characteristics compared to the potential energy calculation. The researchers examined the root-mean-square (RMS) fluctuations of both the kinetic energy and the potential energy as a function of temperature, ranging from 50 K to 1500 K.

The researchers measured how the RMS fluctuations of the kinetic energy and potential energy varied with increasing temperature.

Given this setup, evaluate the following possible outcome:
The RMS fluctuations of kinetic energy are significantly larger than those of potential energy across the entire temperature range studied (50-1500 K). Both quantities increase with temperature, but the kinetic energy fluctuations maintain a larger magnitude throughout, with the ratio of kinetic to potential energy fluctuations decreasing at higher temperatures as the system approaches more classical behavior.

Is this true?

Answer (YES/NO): NO